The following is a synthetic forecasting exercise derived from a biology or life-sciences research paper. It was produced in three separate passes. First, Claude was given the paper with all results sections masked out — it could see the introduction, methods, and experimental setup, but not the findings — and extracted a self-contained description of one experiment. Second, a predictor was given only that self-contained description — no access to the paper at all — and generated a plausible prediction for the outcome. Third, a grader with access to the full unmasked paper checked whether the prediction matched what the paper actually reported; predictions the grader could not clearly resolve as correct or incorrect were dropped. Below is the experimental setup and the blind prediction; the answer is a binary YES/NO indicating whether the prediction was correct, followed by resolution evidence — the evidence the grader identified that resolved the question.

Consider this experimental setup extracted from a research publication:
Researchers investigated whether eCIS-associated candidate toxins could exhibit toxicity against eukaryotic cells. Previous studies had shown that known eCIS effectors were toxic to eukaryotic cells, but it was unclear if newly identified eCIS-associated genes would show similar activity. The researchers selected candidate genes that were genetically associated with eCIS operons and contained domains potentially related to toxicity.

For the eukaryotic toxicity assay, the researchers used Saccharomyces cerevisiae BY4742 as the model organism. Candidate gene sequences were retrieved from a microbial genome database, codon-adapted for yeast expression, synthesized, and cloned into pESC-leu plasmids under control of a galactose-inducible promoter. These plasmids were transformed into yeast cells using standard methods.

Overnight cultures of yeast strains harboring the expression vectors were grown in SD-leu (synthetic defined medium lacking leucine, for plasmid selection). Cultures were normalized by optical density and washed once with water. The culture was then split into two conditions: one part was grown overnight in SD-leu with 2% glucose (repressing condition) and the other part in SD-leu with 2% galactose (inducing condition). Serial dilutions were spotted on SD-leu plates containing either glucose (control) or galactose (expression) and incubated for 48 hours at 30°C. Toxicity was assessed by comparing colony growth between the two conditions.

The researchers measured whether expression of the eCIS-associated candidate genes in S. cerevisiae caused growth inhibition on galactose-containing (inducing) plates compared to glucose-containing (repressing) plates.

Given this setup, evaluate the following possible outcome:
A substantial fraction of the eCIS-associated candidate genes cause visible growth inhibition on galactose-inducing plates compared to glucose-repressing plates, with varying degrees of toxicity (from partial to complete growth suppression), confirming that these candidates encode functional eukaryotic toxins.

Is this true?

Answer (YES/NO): NO